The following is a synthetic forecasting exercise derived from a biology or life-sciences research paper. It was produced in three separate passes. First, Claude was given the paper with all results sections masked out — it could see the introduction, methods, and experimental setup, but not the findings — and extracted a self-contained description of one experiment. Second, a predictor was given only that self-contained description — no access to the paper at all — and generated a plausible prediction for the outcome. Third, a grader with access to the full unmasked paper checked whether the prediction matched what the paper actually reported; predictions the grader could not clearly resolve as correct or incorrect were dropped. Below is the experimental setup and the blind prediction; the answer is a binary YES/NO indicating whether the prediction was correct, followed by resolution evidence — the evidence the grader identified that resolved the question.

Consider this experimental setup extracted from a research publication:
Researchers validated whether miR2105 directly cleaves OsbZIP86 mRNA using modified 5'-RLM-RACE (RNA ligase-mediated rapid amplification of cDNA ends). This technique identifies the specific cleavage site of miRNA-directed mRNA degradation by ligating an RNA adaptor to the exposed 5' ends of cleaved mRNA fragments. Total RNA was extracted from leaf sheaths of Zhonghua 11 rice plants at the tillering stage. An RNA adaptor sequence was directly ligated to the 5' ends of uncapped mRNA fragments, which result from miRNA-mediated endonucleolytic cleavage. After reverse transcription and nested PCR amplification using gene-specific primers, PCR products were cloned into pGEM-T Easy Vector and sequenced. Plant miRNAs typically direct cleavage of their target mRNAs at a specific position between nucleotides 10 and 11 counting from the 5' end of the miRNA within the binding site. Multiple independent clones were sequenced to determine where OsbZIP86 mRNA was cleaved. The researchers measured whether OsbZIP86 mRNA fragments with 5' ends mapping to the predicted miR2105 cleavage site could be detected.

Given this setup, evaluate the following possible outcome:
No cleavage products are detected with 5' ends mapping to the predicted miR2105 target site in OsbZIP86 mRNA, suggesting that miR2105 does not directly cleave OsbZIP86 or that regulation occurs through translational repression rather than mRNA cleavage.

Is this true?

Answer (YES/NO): NO